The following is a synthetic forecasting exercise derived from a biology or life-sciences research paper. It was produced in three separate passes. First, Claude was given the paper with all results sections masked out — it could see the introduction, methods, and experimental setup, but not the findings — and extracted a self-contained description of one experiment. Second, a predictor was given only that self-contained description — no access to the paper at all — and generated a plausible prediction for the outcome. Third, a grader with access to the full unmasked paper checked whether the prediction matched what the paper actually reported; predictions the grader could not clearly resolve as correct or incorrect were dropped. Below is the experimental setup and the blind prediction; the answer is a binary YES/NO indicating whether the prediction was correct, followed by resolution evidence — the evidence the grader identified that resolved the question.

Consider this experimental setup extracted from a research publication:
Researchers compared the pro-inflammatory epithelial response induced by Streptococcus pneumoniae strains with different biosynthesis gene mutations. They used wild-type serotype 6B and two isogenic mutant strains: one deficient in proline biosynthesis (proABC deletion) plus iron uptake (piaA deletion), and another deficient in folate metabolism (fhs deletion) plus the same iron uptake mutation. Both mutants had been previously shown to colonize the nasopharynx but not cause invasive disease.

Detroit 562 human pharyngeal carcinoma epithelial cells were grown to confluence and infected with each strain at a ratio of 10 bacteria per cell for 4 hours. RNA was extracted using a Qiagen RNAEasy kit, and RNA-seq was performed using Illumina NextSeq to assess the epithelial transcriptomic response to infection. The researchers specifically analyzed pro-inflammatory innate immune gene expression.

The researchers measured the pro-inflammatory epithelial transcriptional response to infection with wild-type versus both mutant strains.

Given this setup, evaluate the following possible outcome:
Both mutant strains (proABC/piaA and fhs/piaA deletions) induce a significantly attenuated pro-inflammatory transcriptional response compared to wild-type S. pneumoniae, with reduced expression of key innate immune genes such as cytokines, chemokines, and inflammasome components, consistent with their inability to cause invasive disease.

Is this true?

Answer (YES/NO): NO